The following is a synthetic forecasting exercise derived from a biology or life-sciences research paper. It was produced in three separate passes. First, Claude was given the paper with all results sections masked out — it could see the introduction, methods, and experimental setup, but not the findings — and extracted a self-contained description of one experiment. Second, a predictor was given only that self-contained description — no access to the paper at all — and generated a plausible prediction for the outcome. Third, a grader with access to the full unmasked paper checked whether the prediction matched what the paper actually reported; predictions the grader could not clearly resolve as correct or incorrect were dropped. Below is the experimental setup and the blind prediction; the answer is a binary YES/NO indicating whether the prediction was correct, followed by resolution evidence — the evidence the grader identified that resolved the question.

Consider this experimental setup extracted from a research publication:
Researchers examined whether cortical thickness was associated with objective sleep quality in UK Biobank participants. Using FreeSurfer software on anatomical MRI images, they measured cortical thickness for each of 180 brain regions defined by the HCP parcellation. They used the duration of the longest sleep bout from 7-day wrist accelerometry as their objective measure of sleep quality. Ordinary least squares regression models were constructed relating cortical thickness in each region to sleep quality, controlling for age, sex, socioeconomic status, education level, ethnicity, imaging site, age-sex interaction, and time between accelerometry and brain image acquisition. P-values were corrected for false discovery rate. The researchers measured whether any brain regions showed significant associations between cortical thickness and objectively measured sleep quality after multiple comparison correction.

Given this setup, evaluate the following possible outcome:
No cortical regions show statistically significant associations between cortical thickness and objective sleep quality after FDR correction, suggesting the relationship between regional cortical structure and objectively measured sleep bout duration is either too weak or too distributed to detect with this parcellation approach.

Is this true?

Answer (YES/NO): NO